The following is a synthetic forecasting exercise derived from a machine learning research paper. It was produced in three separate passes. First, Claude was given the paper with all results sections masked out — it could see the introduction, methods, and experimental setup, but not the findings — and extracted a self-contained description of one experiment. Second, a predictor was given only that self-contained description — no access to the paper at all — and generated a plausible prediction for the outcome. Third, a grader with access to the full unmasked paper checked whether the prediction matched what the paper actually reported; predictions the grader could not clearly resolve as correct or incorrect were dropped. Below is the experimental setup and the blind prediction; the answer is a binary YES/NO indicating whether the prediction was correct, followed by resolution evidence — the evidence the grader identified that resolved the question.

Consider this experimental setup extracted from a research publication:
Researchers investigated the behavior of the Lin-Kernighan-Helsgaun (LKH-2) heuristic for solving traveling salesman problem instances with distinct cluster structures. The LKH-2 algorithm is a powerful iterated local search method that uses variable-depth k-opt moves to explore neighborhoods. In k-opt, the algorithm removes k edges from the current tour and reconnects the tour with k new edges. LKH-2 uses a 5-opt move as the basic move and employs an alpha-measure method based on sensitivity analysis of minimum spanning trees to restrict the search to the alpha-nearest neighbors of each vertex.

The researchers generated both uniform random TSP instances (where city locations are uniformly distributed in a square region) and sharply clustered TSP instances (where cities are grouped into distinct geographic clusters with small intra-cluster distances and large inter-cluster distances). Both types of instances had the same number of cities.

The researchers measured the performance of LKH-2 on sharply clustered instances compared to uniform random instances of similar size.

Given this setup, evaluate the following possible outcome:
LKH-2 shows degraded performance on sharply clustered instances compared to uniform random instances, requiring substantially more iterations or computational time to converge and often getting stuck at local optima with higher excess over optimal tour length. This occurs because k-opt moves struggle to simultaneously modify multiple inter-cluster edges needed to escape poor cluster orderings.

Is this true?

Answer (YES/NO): NO